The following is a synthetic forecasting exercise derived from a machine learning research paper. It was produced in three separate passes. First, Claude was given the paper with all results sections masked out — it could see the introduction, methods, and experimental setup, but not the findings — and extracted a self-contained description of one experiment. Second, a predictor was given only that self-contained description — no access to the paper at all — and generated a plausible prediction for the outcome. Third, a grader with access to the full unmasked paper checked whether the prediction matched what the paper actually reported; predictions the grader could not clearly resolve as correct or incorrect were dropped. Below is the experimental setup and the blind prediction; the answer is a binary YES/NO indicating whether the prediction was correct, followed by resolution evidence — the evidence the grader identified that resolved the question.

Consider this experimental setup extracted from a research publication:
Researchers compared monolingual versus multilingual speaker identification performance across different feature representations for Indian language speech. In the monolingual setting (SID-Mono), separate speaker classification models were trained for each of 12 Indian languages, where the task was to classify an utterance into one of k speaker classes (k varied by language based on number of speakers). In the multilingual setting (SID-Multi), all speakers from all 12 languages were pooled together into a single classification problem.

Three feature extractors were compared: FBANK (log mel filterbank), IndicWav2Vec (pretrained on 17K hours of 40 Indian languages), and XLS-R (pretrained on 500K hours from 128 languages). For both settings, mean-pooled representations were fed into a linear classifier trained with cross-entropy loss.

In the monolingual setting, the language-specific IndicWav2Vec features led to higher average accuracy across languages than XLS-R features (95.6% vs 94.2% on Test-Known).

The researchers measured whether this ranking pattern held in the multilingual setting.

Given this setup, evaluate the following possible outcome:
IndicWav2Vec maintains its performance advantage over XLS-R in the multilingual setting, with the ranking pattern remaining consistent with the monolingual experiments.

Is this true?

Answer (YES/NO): NO